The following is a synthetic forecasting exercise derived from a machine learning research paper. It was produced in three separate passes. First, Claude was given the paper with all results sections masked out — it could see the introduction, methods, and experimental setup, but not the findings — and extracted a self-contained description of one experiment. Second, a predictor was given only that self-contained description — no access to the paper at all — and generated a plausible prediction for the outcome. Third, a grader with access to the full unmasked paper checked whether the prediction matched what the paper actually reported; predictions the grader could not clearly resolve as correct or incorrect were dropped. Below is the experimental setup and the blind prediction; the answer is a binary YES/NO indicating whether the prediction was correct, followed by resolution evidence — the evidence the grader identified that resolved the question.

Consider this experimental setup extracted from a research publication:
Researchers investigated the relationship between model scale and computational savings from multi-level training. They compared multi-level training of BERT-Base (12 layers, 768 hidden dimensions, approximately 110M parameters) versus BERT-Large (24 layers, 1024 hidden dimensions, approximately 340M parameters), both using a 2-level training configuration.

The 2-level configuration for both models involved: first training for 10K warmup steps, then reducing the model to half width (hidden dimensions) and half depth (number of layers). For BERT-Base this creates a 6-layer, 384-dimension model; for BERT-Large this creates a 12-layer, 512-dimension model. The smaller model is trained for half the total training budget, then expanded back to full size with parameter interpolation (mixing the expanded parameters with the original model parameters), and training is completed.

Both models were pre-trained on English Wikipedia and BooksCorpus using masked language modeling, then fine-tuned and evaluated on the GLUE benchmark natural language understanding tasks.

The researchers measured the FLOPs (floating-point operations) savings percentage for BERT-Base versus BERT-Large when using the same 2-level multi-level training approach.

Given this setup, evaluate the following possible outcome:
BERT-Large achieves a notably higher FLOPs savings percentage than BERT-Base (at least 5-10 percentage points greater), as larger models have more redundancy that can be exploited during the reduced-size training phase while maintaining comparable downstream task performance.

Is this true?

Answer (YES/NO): YES